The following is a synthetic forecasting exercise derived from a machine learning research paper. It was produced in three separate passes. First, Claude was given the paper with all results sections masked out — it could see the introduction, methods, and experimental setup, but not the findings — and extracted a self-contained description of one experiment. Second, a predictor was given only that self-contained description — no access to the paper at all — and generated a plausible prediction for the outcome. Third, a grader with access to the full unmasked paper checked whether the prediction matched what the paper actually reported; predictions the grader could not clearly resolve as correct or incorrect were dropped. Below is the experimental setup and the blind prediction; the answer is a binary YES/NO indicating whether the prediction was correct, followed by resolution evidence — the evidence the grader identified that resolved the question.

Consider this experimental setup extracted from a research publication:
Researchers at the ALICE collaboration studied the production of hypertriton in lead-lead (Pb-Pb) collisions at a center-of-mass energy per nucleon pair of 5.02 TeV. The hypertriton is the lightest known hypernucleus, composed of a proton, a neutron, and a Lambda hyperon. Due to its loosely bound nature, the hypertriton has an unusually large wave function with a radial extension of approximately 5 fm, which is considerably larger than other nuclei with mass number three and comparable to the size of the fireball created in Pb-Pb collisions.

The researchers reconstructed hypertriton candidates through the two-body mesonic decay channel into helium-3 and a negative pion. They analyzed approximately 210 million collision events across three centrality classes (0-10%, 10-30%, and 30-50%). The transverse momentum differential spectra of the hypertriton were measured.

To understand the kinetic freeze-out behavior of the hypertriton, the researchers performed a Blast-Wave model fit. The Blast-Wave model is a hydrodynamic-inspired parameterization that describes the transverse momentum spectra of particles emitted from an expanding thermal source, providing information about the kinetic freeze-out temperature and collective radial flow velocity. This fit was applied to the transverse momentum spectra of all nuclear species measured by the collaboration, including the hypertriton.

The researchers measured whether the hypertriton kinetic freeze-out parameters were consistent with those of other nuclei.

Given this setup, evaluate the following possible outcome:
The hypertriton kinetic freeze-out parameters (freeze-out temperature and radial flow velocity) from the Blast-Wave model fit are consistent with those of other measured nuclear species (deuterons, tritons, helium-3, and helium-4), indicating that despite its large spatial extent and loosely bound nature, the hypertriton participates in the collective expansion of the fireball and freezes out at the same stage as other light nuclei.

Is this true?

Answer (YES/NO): YES